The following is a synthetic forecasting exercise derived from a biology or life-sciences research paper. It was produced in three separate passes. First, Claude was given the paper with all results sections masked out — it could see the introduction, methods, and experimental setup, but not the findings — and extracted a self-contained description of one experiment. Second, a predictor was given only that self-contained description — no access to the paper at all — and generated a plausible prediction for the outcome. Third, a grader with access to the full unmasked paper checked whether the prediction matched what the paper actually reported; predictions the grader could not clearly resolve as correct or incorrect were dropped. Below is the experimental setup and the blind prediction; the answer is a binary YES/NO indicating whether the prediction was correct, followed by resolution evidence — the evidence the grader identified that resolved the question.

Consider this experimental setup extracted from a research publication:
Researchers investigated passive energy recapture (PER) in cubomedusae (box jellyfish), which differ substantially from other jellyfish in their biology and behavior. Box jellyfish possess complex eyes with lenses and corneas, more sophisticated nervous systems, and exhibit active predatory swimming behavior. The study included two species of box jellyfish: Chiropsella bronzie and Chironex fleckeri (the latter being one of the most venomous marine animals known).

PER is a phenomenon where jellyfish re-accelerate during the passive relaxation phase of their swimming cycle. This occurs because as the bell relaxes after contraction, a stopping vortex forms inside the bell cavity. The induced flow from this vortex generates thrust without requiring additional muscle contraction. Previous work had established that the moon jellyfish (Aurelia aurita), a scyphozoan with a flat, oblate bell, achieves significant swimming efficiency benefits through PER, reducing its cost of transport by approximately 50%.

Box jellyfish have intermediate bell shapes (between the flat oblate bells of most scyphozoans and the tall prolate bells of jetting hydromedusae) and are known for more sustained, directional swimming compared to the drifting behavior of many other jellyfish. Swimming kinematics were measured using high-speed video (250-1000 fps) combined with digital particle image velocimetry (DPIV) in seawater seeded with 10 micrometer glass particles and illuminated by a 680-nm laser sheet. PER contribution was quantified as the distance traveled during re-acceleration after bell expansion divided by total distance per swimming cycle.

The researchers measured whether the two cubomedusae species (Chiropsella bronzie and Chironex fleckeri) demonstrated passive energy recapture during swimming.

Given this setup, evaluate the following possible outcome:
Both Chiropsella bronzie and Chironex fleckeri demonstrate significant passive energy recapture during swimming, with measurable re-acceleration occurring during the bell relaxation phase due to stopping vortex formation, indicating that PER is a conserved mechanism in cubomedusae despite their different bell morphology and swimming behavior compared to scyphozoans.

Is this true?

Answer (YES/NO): YES